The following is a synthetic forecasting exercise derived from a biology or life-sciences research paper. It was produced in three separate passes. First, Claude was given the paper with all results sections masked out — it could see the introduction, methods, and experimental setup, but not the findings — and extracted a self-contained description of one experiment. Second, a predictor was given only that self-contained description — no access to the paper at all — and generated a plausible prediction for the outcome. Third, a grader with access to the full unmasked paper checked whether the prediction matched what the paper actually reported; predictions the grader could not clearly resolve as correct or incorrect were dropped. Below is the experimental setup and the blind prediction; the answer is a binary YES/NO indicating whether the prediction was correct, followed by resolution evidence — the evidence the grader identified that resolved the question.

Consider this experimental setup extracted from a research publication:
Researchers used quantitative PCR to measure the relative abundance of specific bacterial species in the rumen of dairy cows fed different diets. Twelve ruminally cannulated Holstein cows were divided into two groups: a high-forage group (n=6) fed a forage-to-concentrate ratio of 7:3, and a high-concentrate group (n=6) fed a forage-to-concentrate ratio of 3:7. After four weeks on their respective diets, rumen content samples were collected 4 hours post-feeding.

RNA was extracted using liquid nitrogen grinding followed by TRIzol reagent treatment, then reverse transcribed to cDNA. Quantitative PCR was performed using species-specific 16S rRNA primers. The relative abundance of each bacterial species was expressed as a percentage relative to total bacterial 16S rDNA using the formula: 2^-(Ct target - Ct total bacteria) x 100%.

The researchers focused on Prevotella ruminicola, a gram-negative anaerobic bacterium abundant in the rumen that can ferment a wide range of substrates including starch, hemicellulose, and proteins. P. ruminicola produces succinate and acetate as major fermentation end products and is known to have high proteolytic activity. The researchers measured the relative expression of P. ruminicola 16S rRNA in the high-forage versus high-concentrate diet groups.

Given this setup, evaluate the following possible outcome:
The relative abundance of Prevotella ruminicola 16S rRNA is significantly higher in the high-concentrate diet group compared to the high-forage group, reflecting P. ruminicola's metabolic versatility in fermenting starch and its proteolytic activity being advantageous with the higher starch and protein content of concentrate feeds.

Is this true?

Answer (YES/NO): NO